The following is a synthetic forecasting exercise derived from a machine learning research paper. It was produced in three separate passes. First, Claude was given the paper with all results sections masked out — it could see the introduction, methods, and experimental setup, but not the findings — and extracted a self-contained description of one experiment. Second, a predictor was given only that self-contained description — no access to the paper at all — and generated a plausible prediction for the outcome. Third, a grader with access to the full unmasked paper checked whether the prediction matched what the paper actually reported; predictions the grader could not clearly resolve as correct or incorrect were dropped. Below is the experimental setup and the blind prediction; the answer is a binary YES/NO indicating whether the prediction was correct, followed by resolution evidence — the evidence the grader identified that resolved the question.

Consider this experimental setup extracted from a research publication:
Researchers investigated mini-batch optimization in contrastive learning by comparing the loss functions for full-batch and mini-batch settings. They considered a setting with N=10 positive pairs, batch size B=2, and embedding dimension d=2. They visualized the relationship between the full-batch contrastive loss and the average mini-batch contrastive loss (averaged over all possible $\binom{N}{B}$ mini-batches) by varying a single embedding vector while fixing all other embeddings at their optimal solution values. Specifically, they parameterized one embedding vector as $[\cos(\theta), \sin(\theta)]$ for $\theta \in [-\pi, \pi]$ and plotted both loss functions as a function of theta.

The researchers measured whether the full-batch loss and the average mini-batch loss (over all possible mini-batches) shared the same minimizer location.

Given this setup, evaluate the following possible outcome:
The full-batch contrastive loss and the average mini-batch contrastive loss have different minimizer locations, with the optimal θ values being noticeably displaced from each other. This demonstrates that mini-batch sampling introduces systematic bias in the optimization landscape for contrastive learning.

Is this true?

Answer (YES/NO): NO